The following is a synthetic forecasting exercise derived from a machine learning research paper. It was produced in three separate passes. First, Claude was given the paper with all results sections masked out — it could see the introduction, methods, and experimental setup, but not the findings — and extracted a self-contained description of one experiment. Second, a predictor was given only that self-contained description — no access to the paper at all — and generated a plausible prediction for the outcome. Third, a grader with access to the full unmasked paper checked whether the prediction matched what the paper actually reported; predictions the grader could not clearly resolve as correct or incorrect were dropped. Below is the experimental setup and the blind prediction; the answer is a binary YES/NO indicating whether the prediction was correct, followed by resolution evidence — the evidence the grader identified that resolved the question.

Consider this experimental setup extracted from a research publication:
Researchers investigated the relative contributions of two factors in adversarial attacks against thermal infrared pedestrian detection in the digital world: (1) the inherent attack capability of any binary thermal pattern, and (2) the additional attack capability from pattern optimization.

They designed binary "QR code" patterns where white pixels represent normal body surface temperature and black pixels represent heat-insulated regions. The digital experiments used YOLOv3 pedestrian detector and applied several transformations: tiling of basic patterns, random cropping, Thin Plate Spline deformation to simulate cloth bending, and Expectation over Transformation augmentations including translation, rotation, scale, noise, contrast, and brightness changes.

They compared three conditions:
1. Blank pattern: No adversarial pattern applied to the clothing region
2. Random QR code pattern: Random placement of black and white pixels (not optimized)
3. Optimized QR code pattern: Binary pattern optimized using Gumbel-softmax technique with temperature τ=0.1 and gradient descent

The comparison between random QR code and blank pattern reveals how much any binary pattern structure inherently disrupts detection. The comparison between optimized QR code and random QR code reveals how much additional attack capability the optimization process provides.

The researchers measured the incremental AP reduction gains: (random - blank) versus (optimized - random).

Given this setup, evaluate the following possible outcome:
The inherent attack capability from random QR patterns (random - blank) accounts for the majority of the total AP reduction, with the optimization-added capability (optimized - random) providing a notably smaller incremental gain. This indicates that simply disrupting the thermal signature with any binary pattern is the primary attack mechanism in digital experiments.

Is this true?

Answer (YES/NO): NO